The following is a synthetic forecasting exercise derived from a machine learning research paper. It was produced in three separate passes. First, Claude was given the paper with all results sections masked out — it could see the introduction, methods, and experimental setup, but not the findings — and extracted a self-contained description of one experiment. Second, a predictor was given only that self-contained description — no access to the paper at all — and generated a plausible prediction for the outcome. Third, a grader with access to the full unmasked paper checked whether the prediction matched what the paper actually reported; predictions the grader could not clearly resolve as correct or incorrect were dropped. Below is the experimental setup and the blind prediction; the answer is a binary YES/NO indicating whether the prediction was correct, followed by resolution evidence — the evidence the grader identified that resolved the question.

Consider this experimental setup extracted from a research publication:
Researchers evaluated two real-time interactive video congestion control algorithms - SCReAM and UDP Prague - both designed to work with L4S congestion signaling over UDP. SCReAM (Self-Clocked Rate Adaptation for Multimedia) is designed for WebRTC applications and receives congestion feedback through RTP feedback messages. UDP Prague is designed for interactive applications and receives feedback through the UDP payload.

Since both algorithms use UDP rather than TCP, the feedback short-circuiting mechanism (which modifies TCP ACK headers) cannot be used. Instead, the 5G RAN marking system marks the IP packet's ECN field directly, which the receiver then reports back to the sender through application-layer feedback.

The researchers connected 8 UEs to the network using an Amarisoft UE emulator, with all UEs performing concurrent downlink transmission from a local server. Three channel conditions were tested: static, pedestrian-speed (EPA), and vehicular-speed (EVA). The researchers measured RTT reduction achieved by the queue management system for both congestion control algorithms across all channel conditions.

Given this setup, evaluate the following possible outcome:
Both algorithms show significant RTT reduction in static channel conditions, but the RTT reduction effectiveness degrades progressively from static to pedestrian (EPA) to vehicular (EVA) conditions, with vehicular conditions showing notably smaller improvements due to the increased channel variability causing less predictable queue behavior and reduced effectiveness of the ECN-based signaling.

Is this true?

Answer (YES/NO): NO